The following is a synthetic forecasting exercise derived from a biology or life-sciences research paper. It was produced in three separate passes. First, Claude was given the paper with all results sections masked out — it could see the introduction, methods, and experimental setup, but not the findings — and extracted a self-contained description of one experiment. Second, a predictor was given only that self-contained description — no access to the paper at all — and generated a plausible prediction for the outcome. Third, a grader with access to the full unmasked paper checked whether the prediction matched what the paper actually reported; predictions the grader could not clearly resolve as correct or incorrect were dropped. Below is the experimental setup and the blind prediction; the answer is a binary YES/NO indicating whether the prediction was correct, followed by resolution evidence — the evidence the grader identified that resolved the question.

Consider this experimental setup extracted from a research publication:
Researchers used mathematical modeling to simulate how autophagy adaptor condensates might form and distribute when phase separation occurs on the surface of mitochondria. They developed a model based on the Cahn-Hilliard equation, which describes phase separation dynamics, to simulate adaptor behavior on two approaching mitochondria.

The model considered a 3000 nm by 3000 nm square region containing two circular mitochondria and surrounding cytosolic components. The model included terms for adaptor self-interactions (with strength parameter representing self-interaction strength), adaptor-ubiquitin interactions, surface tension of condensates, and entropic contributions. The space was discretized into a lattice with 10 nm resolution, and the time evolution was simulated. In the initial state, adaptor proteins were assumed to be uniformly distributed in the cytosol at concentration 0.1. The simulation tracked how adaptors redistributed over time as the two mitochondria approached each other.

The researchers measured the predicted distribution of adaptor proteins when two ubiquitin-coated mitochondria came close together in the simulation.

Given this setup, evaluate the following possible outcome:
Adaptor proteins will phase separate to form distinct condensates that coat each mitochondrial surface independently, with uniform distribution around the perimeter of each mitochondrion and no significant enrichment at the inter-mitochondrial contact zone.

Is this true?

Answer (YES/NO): NO